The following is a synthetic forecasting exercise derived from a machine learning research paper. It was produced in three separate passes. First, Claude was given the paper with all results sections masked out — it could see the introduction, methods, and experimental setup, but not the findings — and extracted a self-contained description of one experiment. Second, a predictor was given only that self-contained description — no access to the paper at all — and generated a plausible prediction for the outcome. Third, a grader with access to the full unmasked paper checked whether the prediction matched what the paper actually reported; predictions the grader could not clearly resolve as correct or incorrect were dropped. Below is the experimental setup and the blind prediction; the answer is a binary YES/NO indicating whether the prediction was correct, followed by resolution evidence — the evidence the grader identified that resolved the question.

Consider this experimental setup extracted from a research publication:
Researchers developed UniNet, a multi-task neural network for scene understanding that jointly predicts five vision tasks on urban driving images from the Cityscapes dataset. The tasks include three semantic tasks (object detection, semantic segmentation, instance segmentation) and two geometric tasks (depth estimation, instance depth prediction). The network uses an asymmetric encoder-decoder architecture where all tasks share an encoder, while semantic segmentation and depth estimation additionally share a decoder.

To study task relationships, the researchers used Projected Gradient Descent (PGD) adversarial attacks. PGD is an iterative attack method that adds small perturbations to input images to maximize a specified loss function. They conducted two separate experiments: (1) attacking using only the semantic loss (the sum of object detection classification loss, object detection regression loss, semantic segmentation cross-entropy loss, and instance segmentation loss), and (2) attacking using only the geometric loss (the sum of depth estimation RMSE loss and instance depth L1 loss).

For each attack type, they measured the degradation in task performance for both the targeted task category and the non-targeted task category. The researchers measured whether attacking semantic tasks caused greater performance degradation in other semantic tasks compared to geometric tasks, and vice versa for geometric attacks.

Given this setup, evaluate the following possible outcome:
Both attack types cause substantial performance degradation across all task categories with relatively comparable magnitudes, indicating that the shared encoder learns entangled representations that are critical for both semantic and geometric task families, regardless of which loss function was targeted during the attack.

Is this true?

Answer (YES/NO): NO